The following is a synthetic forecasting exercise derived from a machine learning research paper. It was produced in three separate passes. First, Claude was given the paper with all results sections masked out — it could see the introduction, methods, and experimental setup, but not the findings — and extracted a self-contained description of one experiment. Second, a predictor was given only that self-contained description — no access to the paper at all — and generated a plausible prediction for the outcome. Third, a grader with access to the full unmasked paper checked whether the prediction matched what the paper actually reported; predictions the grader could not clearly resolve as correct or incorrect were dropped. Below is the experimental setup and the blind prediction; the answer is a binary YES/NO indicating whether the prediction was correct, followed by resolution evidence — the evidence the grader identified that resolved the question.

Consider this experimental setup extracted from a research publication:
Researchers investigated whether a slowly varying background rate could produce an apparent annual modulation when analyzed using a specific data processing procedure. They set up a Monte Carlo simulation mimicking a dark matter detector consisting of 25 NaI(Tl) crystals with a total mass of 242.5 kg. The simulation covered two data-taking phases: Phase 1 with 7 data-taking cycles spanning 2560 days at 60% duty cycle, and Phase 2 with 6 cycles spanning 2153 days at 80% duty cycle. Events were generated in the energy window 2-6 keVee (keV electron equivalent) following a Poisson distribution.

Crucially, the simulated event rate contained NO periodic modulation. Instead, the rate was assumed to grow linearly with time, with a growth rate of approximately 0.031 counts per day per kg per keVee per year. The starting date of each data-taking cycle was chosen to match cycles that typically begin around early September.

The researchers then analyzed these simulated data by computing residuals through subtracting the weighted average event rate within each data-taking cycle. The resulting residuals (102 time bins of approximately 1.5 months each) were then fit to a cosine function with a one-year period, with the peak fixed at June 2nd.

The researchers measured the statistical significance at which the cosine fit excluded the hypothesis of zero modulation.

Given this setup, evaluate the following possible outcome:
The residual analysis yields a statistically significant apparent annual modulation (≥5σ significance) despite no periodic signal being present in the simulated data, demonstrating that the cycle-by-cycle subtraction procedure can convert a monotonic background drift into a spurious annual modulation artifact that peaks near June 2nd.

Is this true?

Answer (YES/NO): YES